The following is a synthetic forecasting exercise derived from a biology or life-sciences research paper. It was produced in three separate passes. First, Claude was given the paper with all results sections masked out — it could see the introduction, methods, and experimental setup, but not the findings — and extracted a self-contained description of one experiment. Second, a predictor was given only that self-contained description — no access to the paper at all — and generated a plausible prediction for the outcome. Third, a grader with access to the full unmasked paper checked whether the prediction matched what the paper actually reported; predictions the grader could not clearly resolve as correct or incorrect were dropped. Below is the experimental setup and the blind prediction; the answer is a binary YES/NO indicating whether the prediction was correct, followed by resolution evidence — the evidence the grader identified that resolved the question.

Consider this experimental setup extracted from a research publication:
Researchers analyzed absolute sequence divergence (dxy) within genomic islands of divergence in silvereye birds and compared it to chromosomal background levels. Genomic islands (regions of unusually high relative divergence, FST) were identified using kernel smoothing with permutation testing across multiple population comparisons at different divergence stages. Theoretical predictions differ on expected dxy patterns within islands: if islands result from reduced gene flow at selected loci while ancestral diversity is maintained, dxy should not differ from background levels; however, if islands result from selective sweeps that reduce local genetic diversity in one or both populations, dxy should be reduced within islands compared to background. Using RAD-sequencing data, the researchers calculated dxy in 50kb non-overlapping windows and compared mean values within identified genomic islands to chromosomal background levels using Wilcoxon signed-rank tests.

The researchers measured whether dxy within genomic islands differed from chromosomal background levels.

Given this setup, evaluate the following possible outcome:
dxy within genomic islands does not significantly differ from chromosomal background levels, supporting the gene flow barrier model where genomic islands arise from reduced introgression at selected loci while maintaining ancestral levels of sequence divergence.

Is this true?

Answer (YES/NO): NO